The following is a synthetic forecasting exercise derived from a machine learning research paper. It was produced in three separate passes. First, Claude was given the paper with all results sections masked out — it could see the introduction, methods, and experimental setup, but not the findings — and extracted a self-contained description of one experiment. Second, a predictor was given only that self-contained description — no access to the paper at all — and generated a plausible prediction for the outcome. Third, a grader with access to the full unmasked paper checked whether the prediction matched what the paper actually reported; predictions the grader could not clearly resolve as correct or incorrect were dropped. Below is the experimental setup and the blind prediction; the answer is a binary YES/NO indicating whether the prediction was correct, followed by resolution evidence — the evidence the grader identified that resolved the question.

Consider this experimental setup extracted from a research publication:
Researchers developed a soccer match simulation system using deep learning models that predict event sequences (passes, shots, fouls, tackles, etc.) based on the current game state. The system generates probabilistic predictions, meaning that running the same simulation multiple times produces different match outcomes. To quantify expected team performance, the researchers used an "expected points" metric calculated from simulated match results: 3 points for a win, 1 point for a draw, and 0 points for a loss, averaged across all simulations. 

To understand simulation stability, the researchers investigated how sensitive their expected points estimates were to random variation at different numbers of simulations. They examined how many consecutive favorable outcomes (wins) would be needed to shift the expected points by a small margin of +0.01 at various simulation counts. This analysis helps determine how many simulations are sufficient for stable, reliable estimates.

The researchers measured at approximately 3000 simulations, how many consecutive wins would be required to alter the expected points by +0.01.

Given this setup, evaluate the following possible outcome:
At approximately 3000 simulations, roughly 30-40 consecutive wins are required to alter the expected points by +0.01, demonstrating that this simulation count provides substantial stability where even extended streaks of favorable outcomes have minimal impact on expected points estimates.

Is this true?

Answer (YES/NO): NO